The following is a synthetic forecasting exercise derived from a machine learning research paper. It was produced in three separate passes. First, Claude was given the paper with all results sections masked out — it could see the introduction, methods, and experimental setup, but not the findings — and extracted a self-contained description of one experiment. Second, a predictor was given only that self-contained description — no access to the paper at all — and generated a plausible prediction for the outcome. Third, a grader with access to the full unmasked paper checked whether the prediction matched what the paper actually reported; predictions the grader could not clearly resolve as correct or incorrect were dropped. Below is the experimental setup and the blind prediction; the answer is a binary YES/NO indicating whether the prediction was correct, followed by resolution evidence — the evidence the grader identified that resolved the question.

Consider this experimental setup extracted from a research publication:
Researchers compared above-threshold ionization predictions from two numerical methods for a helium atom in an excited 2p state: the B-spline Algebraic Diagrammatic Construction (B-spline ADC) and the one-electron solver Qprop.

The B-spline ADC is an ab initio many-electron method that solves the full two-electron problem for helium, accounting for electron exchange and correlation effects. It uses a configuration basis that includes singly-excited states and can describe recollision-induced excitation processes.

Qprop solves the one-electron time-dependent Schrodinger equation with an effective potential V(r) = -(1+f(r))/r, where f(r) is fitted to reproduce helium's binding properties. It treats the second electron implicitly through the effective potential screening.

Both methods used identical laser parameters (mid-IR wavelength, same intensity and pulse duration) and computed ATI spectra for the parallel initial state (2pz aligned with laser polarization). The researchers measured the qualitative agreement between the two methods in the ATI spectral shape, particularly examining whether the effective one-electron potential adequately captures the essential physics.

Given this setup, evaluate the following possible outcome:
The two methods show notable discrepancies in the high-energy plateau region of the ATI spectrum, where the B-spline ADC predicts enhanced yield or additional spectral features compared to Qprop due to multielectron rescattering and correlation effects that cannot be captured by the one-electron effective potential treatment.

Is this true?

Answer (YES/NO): NO